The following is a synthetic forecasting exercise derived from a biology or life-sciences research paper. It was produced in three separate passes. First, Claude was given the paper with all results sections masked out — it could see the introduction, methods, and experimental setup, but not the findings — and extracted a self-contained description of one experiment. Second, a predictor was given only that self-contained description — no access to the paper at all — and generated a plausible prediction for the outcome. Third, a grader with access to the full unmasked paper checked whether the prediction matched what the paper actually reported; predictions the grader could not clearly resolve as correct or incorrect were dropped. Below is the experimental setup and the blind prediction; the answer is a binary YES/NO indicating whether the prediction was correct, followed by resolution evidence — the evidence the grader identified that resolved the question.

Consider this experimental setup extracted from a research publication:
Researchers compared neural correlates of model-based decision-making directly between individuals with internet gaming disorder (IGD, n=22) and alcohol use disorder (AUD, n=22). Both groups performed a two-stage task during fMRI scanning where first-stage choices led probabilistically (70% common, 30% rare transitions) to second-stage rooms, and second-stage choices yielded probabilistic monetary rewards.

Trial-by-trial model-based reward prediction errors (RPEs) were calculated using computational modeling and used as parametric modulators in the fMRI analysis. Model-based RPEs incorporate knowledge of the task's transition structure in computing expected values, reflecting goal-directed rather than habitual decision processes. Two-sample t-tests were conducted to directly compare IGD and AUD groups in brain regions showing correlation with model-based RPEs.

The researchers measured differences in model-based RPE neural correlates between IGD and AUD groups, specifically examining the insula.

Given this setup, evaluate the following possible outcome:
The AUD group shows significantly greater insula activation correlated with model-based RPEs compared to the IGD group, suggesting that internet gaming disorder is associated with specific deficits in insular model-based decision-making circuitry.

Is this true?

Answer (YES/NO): NO